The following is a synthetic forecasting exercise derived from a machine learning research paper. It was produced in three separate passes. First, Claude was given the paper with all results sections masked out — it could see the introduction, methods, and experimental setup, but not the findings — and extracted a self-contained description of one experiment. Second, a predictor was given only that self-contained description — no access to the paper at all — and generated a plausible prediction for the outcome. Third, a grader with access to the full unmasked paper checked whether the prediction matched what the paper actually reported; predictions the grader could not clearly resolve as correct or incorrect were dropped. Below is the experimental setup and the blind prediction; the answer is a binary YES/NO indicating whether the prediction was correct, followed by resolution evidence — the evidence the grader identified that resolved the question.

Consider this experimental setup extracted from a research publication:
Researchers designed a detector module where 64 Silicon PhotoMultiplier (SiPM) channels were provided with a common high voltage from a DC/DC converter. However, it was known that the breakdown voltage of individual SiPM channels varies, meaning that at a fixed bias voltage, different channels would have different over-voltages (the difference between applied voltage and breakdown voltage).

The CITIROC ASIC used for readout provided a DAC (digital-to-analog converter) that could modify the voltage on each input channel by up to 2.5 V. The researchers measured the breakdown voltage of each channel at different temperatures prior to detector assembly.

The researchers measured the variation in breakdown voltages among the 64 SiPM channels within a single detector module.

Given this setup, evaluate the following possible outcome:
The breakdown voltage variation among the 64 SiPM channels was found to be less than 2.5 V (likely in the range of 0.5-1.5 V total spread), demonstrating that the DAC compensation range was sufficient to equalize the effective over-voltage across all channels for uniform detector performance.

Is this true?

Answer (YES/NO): NO